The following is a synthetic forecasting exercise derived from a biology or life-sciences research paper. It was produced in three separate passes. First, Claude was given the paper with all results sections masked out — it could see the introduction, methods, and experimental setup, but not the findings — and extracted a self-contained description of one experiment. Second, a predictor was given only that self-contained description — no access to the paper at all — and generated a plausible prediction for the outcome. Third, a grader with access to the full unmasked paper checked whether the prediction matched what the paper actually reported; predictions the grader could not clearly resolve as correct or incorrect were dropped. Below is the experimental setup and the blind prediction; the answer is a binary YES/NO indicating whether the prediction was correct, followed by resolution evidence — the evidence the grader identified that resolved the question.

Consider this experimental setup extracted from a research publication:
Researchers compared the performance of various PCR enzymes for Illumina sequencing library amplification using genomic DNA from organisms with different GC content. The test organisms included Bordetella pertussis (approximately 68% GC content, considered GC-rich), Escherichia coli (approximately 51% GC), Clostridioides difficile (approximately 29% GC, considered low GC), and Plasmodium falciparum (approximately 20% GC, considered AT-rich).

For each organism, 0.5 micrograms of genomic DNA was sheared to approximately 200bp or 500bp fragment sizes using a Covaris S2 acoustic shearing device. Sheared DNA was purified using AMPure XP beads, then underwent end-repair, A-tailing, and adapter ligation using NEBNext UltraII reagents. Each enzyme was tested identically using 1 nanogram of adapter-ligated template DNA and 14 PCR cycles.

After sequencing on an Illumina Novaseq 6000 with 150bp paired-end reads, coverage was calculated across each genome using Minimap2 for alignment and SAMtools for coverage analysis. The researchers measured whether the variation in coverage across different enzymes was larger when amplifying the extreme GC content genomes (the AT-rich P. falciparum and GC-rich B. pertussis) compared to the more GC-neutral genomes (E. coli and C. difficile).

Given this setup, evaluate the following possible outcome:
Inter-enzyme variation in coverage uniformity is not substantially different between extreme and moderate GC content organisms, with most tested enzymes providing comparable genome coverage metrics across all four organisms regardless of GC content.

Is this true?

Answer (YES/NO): NO